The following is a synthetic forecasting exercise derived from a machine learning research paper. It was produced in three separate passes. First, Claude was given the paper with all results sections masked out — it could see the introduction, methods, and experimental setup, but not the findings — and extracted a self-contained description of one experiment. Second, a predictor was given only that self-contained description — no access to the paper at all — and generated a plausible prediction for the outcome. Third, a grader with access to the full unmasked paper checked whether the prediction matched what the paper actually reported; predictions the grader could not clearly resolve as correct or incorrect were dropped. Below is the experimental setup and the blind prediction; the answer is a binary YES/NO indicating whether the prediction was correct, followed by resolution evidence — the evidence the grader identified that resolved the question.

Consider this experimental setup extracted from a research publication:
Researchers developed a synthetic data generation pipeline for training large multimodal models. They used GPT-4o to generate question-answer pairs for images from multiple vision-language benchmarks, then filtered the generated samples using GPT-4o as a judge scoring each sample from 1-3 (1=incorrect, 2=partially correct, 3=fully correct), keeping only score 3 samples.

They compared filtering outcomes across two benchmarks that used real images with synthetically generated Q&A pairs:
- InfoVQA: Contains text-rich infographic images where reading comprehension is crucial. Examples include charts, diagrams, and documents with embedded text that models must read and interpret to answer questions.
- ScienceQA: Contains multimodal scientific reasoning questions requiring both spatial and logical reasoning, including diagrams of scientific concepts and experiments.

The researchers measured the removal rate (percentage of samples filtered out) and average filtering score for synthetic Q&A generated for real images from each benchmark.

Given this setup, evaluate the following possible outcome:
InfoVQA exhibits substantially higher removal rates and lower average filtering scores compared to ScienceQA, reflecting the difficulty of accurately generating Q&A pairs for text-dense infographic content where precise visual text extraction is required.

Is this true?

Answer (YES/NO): NO